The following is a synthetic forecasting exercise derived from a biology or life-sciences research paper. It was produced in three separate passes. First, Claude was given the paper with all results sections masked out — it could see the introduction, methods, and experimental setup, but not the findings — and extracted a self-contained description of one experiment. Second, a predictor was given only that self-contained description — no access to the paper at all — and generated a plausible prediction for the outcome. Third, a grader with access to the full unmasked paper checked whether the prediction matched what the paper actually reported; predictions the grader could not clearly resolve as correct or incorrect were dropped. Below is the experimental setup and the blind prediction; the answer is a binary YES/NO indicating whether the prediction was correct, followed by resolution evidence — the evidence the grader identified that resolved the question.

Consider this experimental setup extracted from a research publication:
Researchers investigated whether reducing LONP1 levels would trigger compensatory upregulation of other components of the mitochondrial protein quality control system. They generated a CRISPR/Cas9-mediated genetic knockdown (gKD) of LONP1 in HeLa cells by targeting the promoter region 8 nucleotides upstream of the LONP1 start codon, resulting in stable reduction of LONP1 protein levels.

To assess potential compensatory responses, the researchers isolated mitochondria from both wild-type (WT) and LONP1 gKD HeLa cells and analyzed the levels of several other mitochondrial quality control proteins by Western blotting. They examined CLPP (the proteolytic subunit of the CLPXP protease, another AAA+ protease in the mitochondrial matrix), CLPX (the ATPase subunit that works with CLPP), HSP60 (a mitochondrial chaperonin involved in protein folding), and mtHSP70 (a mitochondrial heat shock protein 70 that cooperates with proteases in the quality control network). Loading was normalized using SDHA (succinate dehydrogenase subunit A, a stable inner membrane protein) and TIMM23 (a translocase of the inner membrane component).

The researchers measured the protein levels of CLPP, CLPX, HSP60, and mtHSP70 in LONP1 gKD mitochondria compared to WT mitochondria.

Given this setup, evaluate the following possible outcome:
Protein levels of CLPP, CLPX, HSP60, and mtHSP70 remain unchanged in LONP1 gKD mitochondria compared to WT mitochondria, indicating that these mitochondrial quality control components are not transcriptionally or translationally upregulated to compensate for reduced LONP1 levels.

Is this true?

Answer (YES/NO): NO